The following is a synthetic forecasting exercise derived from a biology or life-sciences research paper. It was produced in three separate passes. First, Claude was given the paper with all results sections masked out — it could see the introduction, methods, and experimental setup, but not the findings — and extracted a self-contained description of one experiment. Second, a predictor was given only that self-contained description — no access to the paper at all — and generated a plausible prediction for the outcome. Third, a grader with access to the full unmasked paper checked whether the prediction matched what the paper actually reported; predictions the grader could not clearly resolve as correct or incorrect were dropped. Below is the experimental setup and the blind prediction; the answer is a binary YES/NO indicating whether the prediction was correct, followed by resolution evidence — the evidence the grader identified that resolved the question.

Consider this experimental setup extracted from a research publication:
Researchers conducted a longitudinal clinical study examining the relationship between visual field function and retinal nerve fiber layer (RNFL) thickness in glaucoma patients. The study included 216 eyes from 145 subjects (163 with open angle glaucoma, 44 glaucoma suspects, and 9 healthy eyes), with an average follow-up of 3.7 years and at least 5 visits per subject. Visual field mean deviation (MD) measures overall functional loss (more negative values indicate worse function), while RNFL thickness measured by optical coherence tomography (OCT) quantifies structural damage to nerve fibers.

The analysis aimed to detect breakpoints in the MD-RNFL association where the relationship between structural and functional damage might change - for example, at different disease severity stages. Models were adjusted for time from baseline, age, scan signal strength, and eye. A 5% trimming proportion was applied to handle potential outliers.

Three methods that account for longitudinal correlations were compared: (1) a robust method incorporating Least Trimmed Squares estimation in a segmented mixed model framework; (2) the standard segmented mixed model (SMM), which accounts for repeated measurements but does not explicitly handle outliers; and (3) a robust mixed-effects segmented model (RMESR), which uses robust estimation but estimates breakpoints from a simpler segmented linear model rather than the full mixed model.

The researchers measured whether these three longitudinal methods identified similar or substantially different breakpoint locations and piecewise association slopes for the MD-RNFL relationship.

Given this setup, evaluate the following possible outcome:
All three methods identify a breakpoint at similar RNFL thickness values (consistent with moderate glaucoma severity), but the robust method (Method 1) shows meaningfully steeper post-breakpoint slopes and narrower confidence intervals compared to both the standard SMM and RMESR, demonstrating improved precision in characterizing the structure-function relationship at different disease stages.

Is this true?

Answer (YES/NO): NO